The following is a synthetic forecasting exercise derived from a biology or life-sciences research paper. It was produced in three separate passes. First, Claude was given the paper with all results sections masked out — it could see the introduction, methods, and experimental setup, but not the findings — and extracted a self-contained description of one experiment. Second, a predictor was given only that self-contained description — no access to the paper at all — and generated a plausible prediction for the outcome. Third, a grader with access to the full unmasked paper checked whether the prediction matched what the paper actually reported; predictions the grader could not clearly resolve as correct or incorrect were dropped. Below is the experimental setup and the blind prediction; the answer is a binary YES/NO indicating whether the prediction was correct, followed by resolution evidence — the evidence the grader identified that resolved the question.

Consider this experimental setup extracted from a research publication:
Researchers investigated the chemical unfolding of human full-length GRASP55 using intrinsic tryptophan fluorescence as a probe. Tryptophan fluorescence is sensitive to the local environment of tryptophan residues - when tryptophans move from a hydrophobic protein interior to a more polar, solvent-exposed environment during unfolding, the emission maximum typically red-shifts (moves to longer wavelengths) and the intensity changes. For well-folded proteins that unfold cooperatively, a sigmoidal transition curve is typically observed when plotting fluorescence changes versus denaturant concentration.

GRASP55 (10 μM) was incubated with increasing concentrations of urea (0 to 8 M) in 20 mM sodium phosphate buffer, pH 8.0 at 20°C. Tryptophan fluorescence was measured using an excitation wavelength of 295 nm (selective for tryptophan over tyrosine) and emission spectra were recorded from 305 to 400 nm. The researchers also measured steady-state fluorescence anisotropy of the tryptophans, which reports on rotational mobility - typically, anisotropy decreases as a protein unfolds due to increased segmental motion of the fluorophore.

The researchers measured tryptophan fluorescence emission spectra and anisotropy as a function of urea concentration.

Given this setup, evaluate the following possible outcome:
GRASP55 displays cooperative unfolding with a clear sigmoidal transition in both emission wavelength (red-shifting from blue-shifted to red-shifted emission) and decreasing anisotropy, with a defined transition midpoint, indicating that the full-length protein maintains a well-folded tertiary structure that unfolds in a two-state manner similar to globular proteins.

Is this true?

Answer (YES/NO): NO